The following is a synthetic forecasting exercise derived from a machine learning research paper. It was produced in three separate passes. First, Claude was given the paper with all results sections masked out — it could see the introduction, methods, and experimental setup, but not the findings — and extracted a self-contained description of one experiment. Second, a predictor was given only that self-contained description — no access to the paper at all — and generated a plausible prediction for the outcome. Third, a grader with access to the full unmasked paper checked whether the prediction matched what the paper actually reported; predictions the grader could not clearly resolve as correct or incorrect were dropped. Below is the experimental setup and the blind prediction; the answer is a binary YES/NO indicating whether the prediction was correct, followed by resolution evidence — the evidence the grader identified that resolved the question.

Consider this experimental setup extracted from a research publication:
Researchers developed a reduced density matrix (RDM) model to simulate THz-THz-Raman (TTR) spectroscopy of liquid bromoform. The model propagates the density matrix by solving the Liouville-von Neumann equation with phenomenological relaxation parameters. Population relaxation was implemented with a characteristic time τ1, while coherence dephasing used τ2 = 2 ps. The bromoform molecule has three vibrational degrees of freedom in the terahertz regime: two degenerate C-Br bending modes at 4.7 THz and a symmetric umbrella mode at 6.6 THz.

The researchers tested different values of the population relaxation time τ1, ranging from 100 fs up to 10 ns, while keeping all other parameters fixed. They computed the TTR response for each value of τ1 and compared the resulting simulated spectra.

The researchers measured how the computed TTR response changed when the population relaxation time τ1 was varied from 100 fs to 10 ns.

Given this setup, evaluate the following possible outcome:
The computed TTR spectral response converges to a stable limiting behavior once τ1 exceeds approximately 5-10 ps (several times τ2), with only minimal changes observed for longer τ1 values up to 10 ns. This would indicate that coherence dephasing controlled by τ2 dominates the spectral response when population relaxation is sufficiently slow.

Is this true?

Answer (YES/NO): NO